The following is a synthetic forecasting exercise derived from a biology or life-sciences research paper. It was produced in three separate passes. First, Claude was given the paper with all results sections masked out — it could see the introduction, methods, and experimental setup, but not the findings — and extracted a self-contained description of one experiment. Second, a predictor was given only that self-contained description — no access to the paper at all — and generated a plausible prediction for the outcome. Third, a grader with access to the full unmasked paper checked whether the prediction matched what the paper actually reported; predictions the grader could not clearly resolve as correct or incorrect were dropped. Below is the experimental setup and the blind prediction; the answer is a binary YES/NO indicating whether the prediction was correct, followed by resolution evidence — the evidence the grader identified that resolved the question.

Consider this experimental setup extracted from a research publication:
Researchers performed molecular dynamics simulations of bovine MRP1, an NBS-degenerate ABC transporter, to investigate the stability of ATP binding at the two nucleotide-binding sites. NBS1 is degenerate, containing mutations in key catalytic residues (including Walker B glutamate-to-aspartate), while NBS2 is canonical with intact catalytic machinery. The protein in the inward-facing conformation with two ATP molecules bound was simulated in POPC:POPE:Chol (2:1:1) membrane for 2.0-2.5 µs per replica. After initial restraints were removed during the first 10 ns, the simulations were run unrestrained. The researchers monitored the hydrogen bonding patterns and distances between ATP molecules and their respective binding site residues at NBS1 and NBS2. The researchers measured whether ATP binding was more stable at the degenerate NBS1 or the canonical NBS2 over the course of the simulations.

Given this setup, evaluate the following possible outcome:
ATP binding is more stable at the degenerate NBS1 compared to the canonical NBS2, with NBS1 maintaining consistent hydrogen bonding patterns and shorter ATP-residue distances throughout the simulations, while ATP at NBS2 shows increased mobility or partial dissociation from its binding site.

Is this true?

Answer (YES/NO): NO